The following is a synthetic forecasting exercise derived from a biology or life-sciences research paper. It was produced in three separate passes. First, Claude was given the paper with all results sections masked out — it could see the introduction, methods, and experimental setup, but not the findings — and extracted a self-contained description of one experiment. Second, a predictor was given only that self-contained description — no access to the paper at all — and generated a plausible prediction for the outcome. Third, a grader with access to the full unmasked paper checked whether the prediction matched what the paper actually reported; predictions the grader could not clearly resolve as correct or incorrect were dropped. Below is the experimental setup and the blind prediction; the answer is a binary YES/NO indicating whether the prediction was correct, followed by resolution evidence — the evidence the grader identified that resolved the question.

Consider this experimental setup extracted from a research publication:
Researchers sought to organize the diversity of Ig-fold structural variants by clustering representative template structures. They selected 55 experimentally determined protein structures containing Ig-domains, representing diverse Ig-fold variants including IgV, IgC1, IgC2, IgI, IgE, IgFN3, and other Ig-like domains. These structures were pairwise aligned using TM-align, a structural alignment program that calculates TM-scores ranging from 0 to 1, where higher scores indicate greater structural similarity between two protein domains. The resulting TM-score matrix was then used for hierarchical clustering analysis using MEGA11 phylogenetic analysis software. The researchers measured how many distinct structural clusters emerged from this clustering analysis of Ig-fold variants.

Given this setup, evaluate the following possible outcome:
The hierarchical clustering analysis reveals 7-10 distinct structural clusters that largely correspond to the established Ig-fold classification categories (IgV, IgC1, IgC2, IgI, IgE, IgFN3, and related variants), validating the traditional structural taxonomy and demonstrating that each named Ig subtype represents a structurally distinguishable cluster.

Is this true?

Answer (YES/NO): NO